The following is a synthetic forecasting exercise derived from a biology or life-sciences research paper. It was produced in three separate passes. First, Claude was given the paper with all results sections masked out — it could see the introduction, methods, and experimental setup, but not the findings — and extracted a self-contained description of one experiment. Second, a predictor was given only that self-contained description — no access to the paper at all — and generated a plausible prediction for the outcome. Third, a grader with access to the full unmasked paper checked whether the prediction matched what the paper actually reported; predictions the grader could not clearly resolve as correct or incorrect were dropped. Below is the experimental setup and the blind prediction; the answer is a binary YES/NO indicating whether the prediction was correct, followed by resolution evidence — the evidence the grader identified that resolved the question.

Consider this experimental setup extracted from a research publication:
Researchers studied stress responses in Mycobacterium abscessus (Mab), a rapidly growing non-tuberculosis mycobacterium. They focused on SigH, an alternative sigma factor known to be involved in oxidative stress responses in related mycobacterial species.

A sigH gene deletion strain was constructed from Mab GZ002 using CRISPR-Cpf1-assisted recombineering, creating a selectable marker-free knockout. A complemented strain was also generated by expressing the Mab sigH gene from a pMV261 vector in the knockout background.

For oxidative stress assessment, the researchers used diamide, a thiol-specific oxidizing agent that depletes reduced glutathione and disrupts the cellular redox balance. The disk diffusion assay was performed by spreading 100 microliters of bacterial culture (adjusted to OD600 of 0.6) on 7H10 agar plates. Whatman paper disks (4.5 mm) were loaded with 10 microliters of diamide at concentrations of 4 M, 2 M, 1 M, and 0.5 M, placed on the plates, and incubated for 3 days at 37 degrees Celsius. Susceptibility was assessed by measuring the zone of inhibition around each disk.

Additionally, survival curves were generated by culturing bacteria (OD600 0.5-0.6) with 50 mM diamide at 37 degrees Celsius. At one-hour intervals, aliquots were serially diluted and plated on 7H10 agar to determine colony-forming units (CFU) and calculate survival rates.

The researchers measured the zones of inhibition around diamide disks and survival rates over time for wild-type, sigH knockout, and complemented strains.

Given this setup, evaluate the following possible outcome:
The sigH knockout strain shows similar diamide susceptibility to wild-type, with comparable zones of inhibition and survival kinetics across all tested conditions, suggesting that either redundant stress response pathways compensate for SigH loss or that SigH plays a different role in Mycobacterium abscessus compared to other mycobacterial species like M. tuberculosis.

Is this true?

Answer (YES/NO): NO